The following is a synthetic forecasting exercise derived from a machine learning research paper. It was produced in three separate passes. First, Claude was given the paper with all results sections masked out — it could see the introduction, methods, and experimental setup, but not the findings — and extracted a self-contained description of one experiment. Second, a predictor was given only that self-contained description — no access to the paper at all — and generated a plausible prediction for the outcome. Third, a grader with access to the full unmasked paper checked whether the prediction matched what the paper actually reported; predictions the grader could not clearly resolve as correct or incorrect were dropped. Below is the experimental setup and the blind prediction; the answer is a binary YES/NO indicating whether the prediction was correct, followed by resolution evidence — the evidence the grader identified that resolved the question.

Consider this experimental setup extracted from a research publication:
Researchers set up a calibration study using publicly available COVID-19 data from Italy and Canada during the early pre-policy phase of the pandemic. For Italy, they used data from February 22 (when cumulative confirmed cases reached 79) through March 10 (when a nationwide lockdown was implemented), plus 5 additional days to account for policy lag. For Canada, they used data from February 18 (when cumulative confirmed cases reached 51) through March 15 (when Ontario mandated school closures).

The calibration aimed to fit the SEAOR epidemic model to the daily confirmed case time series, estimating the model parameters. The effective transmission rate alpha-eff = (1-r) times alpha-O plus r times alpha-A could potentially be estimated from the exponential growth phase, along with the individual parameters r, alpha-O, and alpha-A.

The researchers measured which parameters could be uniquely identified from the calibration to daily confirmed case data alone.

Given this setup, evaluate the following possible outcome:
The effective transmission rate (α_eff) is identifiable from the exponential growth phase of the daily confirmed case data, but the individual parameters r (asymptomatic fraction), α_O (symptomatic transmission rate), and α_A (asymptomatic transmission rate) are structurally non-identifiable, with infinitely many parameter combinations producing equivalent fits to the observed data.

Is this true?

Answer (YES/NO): YES